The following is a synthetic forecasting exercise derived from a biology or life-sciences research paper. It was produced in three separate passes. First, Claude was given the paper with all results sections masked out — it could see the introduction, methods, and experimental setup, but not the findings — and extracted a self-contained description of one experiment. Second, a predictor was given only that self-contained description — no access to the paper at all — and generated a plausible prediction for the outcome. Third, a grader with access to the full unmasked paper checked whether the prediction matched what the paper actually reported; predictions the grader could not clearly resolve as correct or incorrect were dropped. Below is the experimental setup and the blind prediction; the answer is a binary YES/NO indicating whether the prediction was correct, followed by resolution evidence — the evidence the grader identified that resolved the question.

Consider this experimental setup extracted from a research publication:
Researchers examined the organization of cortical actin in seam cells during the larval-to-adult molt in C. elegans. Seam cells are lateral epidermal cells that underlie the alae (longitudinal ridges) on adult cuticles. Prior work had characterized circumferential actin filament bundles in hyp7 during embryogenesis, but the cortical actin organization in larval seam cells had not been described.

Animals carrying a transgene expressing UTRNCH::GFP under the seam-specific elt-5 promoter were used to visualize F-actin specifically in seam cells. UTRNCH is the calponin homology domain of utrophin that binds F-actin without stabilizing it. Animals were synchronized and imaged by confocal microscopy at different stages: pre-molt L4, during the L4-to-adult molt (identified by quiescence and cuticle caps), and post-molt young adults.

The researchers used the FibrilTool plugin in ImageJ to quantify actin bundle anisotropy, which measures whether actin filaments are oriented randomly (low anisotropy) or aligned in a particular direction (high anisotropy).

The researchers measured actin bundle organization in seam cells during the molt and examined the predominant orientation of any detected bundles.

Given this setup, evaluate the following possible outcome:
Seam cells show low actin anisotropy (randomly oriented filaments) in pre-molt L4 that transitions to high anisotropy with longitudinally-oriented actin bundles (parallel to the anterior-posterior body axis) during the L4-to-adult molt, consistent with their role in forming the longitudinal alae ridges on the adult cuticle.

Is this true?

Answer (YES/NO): NO